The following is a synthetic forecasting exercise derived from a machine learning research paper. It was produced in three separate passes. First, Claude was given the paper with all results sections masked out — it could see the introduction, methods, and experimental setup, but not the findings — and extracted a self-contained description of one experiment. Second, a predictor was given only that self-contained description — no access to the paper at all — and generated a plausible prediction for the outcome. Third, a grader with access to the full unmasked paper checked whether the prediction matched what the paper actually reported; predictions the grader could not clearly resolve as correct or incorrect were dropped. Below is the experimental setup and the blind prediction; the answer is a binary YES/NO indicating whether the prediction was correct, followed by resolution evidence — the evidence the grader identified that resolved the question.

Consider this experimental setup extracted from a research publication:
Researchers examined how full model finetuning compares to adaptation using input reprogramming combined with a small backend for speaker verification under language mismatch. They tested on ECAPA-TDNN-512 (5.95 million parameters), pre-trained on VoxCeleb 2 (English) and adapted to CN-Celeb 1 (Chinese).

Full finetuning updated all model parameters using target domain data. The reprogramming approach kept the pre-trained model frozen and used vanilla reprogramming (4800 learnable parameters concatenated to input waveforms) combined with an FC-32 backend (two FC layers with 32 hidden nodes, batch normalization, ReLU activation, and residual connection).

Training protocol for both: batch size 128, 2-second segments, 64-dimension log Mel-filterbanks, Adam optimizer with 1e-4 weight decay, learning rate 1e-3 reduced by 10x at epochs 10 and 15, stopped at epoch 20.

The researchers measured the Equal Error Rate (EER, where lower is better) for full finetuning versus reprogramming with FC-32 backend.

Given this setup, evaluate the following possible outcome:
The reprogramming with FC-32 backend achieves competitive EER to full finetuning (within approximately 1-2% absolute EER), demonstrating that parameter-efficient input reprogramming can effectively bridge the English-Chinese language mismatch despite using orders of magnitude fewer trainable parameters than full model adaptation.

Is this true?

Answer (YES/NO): YES